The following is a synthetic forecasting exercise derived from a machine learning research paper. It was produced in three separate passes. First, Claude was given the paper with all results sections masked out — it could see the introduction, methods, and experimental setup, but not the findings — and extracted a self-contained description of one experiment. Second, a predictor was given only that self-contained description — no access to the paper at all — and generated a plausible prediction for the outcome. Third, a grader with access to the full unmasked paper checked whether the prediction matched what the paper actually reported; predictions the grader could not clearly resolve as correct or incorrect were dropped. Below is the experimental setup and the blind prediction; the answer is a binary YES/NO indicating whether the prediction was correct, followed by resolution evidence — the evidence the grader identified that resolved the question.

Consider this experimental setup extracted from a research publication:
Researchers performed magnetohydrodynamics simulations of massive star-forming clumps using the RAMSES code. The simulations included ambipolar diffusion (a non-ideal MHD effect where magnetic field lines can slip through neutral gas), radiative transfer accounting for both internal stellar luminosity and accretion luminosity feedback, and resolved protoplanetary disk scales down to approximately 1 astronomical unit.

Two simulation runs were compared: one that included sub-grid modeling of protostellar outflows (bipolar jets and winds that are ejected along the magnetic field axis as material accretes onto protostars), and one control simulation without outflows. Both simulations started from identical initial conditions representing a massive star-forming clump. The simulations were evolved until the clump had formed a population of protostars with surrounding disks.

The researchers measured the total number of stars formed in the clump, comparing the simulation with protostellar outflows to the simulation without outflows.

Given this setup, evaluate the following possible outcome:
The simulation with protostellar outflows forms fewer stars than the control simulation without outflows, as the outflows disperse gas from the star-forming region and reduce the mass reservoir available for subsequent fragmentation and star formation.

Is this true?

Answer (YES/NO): NO